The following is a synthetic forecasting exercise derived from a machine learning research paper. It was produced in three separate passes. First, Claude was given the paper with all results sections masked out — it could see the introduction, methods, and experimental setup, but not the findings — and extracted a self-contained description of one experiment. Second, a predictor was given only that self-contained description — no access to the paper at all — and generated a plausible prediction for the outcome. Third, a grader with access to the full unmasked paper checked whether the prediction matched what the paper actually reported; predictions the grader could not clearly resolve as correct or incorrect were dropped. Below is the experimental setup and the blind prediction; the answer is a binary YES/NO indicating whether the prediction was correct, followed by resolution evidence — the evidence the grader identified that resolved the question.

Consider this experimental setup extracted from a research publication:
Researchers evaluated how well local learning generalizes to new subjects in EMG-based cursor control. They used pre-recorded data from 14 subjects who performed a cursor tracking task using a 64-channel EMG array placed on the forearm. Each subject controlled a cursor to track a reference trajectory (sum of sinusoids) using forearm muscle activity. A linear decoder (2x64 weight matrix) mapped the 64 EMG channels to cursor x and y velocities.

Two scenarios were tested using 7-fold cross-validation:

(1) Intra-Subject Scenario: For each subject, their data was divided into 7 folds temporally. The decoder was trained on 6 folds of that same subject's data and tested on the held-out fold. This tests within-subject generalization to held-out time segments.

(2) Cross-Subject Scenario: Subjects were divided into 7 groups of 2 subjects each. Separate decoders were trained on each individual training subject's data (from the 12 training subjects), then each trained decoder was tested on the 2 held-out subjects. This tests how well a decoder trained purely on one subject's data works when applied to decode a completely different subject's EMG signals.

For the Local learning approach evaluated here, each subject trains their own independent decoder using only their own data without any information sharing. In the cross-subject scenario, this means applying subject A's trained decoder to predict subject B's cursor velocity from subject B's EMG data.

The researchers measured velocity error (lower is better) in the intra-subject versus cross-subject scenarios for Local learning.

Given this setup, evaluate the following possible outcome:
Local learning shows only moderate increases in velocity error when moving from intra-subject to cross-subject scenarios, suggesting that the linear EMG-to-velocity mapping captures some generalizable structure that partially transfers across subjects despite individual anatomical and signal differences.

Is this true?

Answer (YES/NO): NO